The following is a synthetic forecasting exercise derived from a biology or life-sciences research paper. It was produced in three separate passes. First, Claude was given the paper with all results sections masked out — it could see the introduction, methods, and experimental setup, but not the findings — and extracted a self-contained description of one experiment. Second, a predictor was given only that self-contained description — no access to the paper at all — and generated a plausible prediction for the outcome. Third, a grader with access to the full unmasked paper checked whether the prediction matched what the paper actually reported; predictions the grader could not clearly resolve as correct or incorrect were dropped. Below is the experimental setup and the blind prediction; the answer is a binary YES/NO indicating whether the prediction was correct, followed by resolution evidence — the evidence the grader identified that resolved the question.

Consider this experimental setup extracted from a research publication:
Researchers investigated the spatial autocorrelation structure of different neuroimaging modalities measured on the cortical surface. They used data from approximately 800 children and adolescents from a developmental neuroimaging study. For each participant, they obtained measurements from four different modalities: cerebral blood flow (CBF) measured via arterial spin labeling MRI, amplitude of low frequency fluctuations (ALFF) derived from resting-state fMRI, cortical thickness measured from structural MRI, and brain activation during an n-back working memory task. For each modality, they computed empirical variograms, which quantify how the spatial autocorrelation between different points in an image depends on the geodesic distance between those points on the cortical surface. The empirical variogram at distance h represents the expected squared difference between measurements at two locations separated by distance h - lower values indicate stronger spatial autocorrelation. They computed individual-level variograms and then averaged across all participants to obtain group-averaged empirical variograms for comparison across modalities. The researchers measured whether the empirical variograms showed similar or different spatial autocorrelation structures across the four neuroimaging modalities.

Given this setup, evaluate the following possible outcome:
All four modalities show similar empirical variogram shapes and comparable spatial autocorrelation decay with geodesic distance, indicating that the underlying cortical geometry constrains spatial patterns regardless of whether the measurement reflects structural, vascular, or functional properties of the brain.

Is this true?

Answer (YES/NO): NO